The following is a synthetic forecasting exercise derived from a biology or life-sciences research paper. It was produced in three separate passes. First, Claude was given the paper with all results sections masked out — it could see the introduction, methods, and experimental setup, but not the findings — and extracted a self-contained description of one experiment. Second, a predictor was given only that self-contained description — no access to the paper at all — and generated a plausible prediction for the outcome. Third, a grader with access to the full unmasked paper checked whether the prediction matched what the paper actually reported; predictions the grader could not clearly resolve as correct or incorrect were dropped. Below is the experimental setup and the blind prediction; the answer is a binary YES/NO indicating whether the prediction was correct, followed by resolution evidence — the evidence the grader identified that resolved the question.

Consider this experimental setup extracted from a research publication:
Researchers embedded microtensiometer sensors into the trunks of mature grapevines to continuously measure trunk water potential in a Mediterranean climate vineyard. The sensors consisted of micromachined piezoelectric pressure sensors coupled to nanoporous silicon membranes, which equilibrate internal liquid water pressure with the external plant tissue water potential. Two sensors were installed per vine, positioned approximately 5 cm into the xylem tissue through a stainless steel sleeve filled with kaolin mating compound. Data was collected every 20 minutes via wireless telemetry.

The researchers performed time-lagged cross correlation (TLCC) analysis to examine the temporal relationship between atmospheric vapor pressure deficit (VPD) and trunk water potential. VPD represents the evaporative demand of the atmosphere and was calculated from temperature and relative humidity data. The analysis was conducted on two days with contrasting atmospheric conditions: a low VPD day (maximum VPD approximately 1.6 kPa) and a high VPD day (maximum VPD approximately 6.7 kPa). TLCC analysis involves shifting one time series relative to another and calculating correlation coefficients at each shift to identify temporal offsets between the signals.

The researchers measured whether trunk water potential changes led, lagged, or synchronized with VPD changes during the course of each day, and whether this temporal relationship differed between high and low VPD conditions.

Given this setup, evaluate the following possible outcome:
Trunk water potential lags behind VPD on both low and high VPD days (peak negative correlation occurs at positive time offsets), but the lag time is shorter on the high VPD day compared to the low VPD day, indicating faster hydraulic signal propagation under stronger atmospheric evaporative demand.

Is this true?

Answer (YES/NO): YES